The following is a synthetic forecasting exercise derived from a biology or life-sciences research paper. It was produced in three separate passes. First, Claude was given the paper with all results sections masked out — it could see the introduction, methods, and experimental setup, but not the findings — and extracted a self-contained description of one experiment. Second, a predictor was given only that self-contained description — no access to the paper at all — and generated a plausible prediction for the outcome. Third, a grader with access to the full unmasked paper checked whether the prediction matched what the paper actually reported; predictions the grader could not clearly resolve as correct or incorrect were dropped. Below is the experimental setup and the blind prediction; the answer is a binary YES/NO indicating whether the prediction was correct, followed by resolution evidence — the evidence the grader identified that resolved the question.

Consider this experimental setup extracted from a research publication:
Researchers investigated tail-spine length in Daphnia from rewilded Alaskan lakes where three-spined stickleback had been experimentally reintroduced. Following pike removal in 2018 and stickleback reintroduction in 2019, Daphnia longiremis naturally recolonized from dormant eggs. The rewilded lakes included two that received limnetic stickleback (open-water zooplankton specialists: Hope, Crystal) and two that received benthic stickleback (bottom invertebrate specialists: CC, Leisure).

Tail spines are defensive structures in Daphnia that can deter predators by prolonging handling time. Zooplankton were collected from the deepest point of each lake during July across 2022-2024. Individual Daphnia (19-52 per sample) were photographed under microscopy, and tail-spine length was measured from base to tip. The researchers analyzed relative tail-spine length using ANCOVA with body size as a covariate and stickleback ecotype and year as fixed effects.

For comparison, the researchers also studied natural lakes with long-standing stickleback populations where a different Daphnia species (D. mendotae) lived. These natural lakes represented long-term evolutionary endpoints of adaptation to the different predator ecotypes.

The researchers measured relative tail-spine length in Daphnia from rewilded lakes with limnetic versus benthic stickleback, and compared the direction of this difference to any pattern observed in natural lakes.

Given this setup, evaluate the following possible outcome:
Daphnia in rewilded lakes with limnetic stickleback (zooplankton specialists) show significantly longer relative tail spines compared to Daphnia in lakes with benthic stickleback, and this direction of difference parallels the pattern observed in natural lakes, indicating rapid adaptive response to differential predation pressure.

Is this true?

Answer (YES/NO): NO